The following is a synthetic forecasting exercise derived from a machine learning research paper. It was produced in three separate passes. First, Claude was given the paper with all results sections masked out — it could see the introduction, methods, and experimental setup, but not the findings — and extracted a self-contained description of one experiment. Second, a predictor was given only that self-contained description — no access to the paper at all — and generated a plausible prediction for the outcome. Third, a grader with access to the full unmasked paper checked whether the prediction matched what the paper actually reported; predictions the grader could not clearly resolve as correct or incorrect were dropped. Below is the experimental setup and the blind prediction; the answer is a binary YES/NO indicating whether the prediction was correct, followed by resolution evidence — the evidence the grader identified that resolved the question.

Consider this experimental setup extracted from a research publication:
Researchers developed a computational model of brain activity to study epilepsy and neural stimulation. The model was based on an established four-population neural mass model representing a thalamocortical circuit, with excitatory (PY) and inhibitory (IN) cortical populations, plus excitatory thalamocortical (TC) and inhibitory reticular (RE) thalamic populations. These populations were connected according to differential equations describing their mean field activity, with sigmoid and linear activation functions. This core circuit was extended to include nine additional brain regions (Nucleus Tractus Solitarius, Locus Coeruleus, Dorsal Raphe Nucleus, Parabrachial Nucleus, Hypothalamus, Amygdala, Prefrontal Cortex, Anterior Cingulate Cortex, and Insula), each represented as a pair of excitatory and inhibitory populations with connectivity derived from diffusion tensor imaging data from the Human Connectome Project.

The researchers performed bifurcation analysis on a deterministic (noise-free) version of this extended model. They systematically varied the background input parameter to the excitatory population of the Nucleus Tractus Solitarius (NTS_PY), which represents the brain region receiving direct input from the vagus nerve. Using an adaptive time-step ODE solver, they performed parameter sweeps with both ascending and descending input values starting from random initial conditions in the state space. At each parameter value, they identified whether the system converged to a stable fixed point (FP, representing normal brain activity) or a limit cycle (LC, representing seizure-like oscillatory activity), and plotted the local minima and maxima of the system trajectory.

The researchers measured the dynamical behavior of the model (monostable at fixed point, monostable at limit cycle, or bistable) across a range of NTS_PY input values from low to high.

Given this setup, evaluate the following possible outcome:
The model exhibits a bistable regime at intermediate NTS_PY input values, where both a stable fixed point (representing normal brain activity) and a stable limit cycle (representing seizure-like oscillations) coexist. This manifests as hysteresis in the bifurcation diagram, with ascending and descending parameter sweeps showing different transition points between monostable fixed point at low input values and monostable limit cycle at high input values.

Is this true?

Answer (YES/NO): NO